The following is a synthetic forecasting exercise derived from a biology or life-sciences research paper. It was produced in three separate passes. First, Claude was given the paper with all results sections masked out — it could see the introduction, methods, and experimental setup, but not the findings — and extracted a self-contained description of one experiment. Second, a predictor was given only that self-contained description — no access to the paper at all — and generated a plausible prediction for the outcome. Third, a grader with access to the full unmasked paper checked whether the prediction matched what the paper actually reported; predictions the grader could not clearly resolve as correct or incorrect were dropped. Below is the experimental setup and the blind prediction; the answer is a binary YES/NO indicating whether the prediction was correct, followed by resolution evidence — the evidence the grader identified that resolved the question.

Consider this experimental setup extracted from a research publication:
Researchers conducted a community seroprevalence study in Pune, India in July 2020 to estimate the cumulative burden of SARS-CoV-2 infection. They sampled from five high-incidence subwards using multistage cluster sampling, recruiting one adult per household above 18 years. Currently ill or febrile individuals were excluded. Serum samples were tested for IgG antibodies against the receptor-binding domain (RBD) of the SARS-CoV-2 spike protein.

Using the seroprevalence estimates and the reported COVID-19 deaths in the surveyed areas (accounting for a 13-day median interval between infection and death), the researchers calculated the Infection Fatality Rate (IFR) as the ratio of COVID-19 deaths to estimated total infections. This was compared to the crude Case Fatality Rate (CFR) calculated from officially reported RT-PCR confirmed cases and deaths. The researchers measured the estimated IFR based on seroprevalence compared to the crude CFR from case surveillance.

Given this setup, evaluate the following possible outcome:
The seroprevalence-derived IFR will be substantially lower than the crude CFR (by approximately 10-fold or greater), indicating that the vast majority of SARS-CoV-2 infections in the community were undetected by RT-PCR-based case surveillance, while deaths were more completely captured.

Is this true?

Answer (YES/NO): YES